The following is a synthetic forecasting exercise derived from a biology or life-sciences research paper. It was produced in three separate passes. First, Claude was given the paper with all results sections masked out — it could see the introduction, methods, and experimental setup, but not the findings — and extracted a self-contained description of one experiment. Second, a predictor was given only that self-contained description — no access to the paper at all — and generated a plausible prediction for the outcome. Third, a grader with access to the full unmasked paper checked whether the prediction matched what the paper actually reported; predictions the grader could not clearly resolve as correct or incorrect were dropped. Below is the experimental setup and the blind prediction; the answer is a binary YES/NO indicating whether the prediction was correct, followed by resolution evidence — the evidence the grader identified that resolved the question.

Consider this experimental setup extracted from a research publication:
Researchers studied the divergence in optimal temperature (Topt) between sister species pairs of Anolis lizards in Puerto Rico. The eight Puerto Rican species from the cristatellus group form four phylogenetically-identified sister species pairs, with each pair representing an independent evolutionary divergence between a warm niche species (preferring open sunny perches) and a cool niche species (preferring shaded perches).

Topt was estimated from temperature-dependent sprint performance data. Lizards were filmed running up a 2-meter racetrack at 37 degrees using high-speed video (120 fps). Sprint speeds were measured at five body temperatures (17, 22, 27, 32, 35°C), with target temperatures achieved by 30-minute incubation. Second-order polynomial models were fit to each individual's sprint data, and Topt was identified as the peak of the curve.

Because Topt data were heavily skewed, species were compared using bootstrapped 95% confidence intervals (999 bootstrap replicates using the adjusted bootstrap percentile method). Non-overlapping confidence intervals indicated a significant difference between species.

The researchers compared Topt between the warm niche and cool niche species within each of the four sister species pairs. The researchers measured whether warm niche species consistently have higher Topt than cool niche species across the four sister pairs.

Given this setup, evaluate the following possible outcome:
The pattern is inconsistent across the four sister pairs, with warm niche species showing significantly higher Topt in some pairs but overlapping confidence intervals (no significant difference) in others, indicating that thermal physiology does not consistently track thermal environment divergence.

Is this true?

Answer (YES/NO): YES